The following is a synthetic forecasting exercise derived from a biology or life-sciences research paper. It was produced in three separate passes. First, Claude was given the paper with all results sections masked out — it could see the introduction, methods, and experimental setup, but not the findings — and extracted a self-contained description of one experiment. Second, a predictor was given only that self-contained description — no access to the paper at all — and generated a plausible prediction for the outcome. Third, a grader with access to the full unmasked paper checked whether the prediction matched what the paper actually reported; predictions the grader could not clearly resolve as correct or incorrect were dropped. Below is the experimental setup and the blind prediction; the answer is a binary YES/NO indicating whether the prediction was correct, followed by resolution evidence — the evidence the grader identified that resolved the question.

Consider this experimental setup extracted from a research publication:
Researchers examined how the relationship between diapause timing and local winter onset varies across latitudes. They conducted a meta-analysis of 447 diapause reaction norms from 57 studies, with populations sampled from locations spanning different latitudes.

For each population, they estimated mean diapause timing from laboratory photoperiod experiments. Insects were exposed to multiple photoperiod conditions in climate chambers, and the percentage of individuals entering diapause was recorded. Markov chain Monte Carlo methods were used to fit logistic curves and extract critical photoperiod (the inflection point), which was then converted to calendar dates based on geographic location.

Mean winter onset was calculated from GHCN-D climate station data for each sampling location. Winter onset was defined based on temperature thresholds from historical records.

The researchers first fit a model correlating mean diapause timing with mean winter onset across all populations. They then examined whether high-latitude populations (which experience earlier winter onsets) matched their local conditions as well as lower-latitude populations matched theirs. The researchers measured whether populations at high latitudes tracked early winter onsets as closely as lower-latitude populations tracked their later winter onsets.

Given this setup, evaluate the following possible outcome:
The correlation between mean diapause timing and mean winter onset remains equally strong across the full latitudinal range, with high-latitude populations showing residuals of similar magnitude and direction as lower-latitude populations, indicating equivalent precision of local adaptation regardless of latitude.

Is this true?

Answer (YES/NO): NO